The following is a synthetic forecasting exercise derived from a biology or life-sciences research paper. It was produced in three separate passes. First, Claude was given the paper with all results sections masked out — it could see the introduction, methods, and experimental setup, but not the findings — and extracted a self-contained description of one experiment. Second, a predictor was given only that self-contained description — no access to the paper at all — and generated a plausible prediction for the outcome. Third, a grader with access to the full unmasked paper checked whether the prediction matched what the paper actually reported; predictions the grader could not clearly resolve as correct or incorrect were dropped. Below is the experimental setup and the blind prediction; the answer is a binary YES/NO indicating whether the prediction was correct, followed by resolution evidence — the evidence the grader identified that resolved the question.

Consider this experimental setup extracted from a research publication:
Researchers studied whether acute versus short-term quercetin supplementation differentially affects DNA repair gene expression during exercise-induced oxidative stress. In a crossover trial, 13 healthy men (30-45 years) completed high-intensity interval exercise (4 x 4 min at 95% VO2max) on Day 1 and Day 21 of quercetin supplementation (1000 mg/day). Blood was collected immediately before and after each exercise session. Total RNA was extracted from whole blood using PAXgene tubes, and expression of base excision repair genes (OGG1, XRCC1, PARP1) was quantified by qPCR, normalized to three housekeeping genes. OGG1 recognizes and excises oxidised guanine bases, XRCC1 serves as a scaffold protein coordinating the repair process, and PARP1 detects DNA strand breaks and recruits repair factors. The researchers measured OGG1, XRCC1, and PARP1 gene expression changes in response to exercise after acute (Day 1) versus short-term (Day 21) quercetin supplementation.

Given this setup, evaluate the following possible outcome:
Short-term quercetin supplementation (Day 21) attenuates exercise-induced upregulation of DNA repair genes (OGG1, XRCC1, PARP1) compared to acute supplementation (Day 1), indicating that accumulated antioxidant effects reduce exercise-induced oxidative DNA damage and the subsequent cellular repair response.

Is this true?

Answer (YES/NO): NO